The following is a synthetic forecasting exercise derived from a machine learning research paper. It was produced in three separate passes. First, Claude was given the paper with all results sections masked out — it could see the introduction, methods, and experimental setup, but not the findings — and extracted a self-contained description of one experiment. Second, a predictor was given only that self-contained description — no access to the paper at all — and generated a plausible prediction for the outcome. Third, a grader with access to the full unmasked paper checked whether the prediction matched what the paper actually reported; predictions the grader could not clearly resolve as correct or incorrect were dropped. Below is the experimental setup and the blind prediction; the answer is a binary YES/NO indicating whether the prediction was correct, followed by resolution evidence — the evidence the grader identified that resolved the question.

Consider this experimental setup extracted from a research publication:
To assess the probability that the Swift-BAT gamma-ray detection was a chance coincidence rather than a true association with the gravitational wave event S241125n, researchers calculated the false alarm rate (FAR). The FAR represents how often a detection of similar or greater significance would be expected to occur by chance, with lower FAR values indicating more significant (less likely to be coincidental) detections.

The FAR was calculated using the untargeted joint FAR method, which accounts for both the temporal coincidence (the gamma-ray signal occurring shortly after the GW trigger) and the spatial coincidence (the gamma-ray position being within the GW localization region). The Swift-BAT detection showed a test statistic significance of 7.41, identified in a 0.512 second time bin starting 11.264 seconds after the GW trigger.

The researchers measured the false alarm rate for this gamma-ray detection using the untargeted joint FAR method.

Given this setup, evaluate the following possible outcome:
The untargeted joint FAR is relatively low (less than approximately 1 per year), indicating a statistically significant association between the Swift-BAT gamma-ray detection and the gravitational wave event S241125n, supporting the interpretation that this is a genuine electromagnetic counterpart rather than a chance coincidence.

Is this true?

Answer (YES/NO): YES